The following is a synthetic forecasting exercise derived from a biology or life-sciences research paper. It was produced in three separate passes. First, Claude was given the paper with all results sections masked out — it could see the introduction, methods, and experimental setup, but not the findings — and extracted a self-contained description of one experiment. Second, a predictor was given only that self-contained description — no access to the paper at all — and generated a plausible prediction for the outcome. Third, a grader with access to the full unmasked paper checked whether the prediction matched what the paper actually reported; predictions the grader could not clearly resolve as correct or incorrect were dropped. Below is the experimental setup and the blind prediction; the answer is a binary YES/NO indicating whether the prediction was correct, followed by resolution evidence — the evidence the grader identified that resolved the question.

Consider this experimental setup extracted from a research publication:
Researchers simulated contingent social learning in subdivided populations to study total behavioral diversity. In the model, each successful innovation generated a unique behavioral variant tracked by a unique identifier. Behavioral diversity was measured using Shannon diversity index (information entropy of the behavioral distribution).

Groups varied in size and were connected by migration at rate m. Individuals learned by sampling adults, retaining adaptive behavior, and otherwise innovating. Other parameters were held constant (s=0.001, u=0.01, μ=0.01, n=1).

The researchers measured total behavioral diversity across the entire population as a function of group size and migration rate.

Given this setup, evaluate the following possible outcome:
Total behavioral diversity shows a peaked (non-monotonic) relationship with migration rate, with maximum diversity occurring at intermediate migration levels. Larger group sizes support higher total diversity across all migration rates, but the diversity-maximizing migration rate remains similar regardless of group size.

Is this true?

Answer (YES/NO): NO